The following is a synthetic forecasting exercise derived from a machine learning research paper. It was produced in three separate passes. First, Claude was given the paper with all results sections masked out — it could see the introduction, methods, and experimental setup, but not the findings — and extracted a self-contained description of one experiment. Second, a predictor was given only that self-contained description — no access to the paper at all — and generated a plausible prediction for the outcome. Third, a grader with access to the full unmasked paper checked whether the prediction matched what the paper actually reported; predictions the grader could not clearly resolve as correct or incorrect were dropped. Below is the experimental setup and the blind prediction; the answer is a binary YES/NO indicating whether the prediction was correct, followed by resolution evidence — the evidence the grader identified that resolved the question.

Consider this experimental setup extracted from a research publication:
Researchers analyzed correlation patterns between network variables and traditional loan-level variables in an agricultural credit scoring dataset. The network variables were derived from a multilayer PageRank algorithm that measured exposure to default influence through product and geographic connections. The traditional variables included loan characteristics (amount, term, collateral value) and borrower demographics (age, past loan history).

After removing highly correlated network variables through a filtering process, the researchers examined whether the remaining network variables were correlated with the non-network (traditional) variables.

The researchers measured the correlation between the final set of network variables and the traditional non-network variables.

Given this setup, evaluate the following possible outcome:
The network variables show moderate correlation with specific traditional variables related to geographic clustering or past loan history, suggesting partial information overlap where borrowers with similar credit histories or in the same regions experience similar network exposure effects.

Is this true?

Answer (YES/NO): NO